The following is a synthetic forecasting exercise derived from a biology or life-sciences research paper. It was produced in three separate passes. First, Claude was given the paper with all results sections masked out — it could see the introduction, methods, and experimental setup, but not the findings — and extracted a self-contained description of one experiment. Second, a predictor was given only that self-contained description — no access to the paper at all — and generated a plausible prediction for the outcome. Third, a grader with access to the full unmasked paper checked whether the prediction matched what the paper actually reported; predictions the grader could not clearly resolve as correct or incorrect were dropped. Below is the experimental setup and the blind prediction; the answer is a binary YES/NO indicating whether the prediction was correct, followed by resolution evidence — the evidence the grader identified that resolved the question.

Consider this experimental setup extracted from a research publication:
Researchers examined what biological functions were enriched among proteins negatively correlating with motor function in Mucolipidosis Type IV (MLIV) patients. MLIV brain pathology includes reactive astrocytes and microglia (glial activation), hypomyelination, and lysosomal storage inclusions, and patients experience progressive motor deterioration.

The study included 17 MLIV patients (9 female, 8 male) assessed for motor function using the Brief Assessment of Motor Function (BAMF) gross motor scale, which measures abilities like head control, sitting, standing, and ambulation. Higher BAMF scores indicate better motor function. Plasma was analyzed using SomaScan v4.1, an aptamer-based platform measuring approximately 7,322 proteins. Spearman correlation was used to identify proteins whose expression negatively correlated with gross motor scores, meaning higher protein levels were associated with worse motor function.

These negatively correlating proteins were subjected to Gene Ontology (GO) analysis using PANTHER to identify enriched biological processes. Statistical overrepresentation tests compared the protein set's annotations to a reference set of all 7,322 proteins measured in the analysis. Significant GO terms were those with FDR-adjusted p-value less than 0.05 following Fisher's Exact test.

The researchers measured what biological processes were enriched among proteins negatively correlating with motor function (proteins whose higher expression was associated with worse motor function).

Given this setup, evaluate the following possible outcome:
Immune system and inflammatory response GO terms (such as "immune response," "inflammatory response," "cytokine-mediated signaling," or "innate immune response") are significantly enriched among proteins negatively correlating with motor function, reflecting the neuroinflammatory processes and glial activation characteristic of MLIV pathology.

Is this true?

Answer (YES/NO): NO